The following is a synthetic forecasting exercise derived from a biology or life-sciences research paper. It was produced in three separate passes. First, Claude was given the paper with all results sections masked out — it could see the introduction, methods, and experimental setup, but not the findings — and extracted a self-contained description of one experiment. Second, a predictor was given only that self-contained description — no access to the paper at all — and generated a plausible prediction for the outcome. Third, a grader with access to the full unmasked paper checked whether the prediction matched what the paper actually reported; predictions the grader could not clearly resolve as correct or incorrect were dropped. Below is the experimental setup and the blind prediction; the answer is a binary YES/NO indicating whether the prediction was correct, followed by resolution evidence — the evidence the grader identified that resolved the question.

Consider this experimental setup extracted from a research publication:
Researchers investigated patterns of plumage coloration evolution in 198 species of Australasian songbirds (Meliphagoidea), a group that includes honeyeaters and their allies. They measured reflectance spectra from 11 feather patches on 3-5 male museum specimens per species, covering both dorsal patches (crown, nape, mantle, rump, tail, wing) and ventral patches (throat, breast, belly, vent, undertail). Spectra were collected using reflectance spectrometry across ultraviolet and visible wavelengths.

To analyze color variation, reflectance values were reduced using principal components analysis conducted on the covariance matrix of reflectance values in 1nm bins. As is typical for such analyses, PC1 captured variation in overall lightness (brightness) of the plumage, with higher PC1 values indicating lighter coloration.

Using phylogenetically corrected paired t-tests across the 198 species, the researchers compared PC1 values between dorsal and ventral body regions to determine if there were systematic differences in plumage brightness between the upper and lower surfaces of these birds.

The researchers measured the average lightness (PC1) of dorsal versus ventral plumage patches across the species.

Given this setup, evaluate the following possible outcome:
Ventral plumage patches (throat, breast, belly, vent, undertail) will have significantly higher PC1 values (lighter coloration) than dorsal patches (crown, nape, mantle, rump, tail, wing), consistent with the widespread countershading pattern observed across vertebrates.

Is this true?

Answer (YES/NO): YES